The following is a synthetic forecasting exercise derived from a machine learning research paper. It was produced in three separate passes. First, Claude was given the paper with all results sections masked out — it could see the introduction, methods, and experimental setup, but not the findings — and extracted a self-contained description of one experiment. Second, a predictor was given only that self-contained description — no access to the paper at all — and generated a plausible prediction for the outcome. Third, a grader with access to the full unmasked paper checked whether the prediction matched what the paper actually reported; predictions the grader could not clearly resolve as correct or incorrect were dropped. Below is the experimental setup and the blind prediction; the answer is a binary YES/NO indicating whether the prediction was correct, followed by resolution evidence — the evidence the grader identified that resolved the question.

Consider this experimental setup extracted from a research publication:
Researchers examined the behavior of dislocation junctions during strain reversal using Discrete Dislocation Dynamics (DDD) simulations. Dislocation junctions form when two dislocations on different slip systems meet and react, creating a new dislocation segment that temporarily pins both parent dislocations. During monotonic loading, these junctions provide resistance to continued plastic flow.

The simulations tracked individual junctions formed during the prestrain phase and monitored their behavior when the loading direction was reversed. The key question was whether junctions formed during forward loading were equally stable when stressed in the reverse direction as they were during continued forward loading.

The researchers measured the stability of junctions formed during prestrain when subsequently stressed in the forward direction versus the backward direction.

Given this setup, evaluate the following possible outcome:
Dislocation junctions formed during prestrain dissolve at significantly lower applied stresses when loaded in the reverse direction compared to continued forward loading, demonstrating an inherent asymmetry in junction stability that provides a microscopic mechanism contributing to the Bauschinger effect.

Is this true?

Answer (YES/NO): YES